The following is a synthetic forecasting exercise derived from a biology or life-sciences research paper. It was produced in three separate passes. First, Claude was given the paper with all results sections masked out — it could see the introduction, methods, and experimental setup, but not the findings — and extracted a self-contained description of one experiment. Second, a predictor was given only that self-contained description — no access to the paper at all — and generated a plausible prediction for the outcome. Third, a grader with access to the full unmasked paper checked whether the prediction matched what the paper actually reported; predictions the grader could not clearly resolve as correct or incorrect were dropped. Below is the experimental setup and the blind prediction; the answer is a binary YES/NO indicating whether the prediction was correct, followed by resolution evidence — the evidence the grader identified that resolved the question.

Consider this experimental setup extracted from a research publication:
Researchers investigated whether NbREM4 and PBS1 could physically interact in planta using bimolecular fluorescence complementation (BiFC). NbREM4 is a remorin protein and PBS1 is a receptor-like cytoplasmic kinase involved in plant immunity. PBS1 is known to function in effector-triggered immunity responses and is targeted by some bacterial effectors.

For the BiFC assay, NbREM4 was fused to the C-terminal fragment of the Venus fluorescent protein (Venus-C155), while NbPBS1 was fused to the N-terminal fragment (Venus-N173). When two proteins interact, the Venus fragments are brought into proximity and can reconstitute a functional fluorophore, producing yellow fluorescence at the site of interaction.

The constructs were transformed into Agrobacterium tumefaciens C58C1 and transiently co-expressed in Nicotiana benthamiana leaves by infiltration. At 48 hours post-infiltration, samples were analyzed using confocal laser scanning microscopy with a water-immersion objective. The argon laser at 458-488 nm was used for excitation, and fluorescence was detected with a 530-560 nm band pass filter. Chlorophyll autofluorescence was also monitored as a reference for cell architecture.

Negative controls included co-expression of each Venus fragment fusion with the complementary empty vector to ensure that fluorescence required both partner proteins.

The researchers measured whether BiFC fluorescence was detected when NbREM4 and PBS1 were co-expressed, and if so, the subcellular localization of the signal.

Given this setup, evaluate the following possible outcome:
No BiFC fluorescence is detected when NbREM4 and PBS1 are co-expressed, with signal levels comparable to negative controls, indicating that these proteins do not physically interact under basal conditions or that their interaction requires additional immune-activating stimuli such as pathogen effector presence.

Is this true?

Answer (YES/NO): NO